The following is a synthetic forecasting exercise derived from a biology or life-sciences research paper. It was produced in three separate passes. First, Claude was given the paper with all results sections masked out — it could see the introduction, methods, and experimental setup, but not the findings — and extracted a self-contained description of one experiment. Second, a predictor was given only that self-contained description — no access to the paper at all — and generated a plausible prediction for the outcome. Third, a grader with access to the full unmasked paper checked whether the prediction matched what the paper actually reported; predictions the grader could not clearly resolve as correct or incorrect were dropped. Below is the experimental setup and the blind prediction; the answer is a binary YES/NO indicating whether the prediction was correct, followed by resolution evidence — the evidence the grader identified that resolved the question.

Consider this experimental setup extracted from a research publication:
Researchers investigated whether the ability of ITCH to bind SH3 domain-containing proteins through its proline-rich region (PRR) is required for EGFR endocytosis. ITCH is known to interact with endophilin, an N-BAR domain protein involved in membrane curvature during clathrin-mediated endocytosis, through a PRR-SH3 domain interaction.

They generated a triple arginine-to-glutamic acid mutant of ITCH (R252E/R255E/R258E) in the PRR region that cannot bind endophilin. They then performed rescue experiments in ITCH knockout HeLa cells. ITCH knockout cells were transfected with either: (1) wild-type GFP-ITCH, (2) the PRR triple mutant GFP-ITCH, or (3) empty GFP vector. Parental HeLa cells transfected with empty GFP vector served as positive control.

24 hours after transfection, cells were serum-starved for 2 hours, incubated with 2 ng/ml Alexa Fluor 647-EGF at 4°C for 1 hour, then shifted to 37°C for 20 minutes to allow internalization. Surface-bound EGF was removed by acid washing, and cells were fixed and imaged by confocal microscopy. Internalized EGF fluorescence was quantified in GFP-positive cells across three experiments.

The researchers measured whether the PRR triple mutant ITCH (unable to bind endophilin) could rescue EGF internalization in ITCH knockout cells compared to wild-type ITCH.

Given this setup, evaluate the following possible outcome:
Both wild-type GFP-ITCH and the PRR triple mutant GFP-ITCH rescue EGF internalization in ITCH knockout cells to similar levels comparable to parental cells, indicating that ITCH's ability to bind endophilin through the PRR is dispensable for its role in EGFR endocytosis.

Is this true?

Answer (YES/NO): NO